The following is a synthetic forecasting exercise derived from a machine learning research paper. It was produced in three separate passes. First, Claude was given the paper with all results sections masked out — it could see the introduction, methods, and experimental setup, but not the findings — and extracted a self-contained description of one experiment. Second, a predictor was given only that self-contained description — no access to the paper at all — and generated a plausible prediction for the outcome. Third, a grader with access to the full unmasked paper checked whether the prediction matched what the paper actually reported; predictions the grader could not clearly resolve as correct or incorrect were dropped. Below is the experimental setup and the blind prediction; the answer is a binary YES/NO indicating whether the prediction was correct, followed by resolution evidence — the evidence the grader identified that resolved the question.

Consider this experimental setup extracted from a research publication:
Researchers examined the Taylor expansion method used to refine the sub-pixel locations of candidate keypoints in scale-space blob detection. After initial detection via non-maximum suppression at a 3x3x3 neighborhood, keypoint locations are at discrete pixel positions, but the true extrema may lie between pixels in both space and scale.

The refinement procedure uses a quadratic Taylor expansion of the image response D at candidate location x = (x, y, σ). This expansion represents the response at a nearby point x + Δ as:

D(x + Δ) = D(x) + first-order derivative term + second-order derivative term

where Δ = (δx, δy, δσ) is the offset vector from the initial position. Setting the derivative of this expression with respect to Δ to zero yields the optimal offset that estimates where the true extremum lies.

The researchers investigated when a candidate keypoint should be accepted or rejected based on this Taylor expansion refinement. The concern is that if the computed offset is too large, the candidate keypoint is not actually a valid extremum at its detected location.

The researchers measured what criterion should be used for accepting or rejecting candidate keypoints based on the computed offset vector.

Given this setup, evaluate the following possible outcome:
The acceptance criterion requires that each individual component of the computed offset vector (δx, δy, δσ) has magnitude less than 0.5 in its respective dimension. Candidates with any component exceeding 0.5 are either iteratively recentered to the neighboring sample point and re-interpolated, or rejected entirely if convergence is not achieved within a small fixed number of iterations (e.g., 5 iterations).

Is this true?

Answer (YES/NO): NO